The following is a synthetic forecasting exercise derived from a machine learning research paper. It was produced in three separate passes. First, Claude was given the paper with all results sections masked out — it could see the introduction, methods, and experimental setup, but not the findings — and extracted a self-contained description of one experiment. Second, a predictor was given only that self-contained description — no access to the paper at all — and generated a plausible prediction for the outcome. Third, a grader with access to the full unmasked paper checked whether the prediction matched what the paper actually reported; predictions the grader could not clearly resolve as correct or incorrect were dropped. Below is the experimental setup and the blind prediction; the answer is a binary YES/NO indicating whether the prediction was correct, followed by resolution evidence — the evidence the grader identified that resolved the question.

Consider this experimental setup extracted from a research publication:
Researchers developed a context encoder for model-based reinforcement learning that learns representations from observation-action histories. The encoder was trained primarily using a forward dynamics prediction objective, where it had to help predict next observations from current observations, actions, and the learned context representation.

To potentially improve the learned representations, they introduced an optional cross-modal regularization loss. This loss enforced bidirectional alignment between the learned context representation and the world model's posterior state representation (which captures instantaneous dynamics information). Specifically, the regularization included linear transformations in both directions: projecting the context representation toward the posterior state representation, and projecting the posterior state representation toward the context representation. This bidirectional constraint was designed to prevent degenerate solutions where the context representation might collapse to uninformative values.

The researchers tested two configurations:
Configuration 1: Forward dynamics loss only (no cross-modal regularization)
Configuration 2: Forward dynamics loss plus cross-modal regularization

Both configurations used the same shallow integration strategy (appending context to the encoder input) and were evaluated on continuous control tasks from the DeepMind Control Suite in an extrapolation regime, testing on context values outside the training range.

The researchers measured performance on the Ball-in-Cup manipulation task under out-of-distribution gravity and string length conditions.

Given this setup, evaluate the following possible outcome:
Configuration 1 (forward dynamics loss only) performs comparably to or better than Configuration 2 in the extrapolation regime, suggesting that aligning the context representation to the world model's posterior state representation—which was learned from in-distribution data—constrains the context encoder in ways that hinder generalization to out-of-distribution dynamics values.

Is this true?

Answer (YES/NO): NO